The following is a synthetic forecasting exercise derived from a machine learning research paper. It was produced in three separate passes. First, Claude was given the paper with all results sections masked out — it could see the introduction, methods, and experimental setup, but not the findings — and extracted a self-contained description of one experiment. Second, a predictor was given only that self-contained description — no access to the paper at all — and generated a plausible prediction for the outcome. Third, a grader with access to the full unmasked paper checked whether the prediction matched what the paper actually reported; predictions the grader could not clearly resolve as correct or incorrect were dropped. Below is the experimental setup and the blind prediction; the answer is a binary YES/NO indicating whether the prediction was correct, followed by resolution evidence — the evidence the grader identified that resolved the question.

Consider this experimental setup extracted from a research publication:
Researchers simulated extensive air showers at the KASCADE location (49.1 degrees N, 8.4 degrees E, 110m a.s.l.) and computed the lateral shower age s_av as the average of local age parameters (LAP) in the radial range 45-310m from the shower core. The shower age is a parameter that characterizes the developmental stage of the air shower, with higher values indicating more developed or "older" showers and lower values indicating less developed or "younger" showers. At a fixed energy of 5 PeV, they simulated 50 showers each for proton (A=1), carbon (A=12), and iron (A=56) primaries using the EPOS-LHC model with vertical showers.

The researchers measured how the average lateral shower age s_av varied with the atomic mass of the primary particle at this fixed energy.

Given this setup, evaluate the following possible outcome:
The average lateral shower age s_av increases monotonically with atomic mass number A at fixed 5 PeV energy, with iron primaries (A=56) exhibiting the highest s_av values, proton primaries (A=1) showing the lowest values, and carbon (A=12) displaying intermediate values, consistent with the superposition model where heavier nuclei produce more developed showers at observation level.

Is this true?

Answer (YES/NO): YES